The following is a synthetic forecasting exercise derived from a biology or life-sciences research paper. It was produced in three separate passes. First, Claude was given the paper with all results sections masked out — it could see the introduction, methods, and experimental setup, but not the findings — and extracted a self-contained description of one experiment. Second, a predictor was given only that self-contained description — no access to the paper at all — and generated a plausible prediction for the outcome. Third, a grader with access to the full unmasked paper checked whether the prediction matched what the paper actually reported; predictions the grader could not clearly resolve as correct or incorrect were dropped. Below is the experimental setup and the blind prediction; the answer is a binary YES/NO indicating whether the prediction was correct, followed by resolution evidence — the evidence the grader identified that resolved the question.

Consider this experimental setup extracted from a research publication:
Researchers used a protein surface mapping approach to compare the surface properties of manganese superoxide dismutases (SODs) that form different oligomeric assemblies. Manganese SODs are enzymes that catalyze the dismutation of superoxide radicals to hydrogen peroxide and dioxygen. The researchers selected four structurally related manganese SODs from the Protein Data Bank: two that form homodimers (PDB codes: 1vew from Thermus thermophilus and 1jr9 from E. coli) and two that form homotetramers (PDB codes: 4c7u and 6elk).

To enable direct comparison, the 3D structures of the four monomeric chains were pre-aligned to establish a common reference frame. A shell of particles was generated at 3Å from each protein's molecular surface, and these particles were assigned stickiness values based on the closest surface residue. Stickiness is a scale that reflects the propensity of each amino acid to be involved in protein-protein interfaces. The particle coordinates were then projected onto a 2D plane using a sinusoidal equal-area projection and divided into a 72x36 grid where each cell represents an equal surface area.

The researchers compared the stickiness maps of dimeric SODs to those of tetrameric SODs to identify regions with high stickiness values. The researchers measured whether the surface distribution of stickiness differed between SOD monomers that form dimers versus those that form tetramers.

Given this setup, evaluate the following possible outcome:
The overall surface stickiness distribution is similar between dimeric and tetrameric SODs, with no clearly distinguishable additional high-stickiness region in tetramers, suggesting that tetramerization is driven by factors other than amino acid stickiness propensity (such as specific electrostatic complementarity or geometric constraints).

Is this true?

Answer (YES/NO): NO